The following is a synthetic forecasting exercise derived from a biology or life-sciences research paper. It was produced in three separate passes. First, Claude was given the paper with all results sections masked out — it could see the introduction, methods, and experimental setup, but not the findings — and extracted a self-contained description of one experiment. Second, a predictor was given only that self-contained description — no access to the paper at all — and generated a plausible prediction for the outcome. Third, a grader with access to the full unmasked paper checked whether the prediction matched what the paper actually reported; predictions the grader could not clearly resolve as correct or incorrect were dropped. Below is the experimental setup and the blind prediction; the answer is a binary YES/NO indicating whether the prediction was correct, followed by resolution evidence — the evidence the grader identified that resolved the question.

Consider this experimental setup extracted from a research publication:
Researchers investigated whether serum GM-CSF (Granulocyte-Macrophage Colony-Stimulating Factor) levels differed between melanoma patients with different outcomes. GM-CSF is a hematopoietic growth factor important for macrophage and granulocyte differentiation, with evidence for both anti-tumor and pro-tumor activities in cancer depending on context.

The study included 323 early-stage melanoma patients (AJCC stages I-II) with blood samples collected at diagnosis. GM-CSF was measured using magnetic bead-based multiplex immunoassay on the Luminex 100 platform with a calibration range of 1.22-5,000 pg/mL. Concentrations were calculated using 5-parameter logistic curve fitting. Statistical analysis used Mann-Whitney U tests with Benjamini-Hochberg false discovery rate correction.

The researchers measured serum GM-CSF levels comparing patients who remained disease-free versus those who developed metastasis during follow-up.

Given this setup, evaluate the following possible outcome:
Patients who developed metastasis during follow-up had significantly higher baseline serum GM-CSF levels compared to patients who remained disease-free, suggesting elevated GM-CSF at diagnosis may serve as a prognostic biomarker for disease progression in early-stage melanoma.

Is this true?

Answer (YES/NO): NO